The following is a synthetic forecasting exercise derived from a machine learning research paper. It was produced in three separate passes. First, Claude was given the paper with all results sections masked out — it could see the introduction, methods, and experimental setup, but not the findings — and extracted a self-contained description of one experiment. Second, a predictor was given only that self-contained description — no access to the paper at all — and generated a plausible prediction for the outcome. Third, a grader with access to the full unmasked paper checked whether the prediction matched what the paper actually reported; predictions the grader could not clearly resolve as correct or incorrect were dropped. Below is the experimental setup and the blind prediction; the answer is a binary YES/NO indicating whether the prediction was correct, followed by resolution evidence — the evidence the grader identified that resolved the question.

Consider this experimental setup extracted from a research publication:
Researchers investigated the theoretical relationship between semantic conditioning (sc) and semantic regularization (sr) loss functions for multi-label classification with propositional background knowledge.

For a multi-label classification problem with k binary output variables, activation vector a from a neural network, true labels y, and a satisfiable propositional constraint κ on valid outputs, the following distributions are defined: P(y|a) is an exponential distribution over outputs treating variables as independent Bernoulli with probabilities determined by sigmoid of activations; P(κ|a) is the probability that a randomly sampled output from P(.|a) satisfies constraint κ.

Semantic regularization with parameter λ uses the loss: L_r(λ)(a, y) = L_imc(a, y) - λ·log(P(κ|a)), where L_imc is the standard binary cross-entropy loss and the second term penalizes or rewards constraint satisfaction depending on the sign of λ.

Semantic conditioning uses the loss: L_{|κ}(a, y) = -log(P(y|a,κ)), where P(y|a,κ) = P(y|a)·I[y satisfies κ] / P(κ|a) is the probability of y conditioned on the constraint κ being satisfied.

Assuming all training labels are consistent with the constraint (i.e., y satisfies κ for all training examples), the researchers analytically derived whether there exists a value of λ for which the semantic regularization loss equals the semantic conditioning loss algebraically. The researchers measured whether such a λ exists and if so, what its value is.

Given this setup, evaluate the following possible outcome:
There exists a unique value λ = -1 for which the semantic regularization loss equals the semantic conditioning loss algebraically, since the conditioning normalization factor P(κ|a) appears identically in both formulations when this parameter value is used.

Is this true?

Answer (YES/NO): YES